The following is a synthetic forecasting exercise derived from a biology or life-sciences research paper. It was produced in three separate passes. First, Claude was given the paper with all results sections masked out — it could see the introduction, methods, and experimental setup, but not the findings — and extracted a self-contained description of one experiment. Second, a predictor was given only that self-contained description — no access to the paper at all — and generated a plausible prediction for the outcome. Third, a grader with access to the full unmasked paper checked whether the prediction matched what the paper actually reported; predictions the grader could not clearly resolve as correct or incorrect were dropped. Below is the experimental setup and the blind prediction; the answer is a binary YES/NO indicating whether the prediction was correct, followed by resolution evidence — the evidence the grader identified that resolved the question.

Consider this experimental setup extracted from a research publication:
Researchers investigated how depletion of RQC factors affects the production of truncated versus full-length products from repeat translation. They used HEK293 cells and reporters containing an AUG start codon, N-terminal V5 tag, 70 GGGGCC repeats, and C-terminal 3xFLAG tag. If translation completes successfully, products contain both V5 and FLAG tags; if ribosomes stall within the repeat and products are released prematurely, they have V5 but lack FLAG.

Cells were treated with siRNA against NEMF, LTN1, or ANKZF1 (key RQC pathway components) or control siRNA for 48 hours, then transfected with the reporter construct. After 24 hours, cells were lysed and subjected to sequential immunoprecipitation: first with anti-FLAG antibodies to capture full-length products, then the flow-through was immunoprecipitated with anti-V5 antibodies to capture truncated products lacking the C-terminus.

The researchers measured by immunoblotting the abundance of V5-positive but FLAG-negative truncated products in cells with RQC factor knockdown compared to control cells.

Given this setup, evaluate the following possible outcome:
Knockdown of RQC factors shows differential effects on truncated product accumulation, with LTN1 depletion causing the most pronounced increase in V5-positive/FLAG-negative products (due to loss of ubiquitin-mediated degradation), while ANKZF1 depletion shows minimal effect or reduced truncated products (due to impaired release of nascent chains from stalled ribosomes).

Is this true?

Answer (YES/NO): NO